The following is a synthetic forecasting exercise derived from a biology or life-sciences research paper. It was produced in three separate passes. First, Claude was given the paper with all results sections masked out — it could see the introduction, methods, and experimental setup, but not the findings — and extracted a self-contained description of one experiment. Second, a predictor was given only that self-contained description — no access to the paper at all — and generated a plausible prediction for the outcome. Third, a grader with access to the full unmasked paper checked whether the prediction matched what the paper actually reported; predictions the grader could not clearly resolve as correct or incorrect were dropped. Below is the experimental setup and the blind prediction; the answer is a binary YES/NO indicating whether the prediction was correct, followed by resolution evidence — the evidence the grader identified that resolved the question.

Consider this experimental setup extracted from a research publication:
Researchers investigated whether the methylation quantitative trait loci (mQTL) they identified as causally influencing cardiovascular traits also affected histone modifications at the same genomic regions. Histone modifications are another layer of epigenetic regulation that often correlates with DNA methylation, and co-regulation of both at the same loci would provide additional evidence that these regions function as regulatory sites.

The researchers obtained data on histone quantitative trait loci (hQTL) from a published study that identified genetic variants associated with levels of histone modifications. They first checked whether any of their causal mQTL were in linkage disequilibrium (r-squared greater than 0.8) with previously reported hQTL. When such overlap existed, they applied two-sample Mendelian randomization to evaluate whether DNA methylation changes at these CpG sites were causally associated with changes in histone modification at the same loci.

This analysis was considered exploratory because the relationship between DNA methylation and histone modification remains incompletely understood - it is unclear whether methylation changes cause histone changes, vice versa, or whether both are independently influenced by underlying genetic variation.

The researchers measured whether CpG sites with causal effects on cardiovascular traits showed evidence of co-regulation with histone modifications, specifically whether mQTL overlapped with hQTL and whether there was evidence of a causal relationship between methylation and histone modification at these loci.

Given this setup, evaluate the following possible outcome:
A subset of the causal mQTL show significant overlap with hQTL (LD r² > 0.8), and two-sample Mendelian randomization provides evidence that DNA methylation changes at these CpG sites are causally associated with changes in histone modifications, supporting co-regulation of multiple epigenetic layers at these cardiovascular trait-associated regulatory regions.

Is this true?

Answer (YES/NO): YES